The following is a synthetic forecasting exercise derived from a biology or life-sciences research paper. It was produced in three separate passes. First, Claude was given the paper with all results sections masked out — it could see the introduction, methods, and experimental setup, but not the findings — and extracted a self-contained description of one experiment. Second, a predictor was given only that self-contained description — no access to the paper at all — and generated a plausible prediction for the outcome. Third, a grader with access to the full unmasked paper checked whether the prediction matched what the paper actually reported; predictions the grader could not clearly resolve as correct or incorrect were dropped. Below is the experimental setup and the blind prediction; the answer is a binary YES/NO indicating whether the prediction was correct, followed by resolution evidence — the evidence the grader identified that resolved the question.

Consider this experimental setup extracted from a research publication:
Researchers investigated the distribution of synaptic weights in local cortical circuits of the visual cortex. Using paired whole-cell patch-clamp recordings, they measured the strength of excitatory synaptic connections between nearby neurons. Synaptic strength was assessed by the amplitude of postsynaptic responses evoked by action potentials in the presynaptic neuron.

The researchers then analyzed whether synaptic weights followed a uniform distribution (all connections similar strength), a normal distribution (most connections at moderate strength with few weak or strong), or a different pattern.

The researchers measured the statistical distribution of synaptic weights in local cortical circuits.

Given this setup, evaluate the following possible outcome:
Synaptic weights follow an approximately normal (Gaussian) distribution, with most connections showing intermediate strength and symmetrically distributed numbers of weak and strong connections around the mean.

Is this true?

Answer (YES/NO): NO